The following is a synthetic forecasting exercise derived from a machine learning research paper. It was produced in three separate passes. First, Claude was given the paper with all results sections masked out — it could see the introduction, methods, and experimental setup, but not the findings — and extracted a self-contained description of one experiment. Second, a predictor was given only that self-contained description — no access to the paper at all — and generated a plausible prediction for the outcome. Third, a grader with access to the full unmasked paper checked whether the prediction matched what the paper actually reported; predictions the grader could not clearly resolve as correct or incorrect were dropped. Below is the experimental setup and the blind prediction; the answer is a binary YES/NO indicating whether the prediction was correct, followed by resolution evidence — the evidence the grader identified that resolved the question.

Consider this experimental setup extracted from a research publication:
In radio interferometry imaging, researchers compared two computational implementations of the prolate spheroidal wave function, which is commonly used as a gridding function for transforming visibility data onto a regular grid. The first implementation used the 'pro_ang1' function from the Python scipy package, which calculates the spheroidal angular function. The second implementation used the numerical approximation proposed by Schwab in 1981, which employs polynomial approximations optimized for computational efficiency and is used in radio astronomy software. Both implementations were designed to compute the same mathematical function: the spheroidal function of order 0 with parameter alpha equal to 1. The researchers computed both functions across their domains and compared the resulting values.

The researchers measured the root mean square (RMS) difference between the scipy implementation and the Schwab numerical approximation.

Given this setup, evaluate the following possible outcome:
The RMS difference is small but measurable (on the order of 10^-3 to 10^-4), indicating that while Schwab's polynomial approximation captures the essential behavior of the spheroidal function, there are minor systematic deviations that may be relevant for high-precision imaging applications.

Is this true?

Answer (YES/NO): NO